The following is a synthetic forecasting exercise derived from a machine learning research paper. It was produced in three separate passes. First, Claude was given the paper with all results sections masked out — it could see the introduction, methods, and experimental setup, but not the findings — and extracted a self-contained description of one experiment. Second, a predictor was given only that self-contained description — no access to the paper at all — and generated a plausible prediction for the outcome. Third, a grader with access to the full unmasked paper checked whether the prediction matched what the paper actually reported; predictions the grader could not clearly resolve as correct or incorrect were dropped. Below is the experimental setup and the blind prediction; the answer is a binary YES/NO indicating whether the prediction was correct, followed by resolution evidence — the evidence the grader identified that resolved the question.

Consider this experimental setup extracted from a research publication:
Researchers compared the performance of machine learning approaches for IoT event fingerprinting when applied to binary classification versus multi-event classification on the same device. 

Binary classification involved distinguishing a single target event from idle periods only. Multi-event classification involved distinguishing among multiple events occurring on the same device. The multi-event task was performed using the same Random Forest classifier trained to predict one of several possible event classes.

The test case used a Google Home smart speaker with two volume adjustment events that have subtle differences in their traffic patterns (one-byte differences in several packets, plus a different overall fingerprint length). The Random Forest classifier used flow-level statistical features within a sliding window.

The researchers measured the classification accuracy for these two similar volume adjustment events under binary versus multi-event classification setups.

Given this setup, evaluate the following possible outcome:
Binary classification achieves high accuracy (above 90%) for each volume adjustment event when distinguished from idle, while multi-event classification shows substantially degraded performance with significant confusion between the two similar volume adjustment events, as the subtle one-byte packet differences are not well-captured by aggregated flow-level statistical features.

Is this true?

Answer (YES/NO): YES